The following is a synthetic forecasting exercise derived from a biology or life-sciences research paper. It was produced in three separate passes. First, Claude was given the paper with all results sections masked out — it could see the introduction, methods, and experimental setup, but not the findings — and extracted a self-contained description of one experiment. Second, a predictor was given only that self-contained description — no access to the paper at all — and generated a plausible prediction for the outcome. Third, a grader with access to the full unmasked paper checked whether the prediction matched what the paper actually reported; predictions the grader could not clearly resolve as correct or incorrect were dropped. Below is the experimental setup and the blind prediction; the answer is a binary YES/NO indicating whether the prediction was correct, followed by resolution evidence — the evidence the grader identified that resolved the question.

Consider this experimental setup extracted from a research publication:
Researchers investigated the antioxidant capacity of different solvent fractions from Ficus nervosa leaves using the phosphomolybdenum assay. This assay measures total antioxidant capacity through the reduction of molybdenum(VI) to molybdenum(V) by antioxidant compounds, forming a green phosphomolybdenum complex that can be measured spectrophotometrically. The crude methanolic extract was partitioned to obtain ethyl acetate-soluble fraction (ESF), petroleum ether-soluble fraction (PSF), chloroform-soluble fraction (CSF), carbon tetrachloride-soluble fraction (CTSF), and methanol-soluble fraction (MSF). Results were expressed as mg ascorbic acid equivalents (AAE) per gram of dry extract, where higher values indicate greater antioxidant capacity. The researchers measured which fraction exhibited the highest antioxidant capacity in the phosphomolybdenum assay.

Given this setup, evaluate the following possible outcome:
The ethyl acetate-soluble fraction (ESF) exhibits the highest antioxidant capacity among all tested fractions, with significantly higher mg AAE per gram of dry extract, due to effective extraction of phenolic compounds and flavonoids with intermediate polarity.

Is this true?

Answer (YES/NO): YES